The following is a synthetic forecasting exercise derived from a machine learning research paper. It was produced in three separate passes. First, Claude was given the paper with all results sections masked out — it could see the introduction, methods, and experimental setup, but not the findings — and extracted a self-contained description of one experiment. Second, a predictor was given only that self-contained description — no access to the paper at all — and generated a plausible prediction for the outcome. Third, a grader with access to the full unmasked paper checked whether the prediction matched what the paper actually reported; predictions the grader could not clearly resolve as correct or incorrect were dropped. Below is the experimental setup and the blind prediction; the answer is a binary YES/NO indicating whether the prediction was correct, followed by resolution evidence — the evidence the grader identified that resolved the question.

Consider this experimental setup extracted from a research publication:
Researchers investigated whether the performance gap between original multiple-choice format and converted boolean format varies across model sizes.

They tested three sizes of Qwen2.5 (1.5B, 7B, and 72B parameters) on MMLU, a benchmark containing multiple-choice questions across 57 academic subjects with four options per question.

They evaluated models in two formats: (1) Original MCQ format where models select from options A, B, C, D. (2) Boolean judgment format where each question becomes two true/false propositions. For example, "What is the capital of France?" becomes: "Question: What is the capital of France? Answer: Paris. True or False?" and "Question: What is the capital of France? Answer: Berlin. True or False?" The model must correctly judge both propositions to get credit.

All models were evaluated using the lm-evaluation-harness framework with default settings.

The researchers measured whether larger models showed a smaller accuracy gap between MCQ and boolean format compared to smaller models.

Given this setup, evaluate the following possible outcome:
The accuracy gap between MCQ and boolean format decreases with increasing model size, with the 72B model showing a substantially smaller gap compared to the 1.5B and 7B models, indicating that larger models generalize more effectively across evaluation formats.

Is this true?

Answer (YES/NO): YES